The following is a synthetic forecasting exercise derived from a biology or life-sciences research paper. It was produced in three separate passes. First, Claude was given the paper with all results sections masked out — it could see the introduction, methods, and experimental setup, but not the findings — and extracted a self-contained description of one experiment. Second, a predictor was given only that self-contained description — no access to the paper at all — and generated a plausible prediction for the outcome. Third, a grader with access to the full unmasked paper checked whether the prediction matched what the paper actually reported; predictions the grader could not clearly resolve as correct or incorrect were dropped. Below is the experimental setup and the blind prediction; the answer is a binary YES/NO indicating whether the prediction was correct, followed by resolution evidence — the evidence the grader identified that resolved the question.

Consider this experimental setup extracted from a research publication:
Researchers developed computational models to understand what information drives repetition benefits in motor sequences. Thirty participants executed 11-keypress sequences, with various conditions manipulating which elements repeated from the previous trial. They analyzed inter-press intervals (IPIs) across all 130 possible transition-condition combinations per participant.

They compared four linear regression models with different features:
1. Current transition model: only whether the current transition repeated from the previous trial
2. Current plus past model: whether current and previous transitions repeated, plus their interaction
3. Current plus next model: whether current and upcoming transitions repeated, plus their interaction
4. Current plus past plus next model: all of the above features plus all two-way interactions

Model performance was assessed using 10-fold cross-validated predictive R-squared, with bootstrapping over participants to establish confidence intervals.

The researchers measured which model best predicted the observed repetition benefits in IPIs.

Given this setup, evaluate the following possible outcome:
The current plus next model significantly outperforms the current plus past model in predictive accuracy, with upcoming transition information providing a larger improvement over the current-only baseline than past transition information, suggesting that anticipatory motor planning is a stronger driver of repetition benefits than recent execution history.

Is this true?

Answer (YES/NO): NO